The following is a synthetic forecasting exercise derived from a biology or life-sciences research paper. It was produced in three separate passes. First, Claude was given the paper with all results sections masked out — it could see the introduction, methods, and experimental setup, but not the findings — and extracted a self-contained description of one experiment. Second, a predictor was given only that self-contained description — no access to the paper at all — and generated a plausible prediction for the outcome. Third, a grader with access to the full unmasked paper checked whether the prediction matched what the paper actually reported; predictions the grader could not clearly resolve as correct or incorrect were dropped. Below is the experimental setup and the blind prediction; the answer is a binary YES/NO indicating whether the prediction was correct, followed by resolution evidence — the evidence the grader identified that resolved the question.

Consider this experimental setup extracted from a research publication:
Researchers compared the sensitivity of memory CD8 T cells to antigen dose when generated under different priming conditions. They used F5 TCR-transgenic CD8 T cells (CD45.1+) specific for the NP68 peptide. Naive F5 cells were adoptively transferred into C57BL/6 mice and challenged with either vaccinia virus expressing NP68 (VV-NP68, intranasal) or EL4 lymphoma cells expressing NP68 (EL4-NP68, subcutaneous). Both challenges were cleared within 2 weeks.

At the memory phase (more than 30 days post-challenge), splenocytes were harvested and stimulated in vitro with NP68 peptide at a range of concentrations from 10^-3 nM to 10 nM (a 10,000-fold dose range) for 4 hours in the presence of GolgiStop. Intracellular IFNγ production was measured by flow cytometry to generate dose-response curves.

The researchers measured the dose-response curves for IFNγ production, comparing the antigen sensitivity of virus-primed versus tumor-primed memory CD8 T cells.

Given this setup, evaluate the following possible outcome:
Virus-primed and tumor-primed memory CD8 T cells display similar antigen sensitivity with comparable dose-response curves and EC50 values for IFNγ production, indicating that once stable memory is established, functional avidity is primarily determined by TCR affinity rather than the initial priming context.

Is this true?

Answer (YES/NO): NO